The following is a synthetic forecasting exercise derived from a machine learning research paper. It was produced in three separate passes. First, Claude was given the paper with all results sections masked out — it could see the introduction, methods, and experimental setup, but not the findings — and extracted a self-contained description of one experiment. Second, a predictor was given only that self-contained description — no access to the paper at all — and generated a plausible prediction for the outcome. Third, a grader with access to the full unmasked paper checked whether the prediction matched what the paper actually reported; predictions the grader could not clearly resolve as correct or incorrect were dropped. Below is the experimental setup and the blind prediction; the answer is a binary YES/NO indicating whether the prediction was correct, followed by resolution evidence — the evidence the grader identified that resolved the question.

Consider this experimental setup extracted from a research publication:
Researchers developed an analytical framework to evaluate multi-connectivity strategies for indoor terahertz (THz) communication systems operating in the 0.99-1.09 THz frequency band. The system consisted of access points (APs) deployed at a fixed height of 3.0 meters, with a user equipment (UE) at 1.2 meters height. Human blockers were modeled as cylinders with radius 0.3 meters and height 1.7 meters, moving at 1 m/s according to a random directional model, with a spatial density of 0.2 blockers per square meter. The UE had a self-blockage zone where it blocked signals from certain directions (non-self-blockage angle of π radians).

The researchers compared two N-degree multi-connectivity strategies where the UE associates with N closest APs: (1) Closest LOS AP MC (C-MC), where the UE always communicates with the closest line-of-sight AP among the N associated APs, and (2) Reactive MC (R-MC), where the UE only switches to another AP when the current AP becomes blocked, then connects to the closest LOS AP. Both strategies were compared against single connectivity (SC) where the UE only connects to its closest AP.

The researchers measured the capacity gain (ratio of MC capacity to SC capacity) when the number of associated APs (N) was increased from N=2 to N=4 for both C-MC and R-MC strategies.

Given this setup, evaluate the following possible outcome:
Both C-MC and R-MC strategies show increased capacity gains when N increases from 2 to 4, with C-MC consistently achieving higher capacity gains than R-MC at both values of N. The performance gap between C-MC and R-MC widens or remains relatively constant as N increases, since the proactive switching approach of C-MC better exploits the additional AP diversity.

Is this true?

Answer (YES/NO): NO